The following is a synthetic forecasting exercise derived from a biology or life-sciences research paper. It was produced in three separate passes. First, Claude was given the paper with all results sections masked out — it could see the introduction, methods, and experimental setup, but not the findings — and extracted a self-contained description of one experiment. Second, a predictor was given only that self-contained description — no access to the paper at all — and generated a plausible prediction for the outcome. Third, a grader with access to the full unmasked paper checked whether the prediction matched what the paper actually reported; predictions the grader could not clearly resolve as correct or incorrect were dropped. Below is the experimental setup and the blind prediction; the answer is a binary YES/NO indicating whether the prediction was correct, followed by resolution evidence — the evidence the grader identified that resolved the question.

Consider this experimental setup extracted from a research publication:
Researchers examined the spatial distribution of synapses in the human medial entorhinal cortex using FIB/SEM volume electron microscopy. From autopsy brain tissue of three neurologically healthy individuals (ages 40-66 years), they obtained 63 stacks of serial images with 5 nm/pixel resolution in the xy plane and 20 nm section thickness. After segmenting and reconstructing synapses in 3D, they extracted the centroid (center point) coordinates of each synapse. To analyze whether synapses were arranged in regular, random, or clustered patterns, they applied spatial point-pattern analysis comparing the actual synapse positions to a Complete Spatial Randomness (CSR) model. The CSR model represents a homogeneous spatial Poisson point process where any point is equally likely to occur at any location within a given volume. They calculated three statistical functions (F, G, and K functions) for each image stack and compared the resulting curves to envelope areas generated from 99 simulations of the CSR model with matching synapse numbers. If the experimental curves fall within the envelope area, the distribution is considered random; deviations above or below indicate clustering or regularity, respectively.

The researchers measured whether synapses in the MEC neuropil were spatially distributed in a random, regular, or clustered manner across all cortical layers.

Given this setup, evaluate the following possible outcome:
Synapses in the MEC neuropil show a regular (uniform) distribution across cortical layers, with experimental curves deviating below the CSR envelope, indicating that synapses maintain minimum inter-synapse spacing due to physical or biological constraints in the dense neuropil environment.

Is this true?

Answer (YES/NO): NO